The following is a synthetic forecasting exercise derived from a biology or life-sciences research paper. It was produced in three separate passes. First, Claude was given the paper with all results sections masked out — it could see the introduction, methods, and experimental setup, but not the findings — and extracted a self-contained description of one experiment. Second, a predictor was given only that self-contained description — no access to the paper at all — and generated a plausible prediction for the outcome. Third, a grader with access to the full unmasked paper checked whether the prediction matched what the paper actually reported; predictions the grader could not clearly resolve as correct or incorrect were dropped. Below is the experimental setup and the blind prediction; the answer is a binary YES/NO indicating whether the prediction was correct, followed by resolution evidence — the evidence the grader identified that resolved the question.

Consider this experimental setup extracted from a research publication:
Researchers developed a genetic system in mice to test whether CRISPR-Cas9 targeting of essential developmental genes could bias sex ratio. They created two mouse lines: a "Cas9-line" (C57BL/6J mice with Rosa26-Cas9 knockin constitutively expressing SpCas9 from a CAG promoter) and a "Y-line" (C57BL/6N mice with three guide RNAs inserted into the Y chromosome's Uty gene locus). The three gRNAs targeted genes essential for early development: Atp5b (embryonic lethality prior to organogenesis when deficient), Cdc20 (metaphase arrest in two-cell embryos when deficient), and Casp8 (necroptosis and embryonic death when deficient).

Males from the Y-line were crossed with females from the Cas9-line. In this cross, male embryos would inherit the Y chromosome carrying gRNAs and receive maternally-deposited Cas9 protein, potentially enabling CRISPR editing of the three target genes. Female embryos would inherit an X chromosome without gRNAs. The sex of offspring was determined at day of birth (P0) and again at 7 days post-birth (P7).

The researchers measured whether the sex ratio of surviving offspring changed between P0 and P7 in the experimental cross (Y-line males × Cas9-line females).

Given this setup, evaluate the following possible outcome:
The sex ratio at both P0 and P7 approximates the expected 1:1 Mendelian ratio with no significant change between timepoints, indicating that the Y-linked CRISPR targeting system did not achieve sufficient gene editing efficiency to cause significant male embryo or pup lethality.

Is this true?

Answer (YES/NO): NO